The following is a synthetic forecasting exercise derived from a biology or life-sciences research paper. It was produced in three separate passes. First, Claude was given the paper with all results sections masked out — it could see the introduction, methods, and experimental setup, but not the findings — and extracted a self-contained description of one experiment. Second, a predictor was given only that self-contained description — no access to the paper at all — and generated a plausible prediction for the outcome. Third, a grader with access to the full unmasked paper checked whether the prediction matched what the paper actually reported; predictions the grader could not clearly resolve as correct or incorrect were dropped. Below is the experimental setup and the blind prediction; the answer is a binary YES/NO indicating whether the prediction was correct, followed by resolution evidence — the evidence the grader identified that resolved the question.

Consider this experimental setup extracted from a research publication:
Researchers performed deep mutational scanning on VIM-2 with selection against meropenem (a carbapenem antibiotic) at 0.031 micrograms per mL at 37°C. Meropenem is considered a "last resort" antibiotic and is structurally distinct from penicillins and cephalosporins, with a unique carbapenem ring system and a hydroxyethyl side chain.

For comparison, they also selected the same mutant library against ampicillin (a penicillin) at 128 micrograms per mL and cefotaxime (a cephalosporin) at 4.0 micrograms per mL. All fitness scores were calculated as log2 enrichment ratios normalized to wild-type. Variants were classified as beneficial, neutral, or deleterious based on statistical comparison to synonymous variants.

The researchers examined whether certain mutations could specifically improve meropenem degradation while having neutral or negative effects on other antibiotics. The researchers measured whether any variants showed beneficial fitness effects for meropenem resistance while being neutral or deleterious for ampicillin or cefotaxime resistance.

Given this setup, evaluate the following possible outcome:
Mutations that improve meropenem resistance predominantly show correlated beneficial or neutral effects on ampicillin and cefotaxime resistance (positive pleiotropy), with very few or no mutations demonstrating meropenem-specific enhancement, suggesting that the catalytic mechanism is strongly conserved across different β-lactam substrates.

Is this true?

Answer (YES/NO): YES